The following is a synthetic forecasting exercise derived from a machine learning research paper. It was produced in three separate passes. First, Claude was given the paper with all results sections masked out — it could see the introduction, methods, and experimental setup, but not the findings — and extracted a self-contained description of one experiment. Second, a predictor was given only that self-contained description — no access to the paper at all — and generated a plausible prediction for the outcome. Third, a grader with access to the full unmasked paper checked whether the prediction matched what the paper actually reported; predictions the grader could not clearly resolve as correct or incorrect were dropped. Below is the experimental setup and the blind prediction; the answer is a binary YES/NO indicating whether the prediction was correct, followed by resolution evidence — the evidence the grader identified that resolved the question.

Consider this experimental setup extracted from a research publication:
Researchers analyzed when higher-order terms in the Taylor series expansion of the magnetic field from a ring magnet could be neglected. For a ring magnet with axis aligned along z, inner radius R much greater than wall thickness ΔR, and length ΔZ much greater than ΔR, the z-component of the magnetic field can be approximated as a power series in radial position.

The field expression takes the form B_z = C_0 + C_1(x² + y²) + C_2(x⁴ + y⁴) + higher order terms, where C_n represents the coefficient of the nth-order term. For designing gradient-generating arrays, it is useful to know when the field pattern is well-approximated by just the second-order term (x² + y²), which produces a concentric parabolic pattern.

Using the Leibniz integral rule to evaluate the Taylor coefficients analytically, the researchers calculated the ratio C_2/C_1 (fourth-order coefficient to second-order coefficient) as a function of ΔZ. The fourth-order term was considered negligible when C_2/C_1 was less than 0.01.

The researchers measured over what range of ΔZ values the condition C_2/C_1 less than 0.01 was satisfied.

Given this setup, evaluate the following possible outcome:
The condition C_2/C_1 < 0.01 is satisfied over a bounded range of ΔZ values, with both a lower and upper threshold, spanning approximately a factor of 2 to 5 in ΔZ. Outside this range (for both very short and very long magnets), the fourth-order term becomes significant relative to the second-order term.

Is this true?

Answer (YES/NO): NO